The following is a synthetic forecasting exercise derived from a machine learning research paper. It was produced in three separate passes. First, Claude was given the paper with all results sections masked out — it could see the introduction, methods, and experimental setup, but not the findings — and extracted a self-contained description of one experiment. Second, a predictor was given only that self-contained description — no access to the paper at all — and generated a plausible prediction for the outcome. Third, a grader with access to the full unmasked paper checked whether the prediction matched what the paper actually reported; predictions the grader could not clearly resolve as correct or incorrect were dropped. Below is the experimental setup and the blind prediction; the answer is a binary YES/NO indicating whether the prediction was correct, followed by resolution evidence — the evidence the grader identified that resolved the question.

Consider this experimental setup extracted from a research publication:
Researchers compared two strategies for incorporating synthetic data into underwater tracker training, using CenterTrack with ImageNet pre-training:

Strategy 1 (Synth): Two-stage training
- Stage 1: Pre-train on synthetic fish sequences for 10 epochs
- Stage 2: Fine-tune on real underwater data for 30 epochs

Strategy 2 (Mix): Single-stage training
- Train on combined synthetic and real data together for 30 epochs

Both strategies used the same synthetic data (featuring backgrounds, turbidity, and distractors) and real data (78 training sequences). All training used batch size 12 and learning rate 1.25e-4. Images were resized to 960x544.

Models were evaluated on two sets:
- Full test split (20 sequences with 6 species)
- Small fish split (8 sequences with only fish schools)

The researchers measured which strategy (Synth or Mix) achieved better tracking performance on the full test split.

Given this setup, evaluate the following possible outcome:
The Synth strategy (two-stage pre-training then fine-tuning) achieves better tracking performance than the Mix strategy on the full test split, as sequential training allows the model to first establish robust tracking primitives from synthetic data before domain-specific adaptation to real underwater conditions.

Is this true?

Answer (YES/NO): NO